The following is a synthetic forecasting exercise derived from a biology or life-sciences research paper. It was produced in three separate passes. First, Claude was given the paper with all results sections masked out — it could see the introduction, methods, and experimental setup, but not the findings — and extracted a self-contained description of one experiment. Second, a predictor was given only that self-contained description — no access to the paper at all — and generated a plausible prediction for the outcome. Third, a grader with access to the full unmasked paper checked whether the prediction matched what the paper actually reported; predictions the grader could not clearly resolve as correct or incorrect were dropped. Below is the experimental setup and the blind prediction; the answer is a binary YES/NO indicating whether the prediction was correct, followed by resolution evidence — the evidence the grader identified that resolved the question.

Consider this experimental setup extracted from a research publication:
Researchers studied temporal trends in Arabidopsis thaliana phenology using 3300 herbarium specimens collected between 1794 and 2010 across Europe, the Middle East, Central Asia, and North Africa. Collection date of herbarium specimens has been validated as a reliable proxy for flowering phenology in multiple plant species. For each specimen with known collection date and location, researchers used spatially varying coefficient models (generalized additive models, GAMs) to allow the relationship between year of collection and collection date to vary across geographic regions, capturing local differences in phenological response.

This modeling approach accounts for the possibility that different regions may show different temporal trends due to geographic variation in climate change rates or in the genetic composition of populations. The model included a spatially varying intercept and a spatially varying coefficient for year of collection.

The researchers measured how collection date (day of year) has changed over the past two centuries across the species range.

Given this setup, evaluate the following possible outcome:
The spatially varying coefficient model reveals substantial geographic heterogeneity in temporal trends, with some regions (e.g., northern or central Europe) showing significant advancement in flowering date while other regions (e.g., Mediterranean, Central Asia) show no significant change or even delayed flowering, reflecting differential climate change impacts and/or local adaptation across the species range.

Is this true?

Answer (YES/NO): NO